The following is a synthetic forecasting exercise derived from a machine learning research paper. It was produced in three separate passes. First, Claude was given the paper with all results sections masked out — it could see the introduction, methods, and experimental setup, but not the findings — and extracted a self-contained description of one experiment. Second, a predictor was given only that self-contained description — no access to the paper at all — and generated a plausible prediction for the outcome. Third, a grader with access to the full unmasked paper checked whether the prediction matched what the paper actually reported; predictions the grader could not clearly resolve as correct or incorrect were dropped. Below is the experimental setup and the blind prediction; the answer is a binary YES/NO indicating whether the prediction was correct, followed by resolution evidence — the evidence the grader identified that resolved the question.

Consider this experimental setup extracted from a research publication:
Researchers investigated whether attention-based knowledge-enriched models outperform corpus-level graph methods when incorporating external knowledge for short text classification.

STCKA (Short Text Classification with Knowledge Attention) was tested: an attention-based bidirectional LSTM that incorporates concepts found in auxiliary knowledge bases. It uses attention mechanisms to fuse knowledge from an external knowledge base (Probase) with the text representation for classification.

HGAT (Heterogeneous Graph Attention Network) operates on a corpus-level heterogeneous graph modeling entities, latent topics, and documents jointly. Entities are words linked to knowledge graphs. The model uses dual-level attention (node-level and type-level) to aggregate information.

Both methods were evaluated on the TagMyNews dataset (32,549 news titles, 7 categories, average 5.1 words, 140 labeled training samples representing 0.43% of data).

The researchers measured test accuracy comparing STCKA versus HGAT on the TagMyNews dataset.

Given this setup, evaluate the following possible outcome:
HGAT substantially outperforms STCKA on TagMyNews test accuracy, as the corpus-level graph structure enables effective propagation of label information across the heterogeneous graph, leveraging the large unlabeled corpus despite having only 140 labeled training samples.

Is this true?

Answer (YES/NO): YES